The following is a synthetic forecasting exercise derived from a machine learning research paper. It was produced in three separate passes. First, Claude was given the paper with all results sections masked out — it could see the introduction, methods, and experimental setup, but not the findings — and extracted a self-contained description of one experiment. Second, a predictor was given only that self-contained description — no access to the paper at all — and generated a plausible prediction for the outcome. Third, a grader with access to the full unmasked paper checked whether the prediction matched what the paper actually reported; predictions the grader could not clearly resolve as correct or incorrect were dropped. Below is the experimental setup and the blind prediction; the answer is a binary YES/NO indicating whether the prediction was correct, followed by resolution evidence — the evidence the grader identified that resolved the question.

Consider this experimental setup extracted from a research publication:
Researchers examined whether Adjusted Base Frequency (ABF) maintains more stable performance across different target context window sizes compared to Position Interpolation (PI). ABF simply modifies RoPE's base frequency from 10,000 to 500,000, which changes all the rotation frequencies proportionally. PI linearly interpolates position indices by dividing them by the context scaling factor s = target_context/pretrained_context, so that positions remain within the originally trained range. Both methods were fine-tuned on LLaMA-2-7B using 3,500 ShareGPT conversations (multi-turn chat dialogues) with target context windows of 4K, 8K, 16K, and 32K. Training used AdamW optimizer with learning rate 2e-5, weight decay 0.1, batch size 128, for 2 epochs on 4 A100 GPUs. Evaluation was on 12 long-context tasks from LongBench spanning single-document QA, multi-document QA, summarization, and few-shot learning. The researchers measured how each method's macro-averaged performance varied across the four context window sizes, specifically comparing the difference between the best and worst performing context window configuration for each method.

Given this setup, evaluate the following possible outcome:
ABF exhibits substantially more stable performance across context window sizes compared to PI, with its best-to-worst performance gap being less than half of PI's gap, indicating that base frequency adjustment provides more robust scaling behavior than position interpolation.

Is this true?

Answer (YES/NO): YES